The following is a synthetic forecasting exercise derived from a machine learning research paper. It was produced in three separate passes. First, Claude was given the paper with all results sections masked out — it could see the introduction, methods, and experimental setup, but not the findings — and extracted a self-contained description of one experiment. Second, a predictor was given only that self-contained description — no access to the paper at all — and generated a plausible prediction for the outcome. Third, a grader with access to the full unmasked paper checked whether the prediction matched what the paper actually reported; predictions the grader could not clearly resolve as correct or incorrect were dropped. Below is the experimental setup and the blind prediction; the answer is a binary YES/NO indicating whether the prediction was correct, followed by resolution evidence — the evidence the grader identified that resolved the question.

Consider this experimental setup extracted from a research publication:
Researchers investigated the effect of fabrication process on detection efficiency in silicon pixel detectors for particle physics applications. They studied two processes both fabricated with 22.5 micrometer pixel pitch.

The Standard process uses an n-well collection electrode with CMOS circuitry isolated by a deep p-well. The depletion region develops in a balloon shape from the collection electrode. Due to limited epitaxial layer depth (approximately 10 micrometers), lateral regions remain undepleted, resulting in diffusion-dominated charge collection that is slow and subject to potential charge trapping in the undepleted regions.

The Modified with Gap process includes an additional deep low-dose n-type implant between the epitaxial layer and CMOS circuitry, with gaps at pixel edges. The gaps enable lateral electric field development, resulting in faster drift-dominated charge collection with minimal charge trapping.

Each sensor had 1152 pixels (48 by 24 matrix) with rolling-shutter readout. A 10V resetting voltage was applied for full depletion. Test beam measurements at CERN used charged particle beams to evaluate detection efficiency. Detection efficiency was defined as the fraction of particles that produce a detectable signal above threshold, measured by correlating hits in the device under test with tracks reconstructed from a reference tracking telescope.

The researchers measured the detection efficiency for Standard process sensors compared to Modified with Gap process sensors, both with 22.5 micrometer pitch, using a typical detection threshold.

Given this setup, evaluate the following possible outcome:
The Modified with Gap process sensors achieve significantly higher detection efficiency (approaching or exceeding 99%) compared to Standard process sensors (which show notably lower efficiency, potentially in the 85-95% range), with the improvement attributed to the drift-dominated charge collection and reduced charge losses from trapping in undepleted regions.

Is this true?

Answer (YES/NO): NO